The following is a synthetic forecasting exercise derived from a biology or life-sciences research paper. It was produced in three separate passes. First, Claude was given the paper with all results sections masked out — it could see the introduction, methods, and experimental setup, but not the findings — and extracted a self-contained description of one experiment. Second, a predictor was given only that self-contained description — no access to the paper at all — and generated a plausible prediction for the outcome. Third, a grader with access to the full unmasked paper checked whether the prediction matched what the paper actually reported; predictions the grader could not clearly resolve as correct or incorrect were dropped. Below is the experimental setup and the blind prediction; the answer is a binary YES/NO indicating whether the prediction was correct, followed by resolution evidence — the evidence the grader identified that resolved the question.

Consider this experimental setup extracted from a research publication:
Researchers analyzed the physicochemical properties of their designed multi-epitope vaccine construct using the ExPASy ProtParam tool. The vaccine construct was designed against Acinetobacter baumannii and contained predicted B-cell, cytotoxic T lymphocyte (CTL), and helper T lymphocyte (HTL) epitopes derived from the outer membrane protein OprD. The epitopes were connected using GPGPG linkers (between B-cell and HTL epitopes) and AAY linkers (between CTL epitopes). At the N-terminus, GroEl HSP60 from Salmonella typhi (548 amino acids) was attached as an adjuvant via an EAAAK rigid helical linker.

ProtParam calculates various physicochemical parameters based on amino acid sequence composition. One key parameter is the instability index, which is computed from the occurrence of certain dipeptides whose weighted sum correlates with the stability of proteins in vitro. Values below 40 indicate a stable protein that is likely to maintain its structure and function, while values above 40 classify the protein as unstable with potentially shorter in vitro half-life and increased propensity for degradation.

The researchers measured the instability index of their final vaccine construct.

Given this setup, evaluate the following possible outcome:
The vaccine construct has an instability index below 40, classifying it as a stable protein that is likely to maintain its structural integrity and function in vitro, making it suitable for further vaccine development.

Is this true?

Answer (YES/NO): YES